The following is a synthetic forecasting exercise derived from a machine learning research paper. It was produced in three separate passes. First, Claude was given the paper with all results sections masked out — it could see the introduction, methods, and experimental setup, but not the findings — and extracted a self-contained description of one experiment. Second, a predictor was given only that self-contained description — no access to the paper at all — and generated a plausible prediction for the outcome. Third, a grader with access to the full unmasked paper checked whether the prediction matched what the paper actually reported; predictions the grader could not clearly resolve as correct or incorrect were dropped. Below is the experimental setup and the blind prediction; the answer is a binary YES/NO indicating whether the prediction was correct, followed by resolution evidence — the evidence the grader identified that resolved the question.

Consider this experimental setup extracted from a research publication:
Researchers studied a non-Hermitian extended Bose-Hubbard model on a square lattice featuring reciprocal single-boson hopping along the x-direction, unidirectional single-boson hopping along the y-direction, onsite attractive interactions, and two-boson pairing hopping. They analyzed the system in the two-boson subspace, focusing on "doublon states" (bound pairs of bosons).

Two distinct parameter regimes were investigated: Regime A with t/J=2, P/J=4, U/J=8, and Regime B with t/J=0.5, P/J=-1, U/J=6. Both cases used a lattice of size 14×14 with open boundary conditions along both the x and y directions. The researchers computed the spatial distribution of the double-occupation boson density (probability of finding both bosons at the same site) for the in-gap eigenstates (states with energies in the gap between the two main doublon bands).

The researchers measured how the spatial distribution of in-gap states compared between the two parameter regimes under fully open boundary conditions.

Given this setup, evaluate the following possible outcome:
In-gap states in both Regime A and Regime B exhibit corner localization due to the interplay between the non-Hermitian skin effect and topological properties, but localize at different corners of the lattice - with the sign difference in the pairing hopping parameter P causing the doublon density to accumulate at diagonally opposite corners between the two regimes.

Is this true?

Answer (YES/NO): NO